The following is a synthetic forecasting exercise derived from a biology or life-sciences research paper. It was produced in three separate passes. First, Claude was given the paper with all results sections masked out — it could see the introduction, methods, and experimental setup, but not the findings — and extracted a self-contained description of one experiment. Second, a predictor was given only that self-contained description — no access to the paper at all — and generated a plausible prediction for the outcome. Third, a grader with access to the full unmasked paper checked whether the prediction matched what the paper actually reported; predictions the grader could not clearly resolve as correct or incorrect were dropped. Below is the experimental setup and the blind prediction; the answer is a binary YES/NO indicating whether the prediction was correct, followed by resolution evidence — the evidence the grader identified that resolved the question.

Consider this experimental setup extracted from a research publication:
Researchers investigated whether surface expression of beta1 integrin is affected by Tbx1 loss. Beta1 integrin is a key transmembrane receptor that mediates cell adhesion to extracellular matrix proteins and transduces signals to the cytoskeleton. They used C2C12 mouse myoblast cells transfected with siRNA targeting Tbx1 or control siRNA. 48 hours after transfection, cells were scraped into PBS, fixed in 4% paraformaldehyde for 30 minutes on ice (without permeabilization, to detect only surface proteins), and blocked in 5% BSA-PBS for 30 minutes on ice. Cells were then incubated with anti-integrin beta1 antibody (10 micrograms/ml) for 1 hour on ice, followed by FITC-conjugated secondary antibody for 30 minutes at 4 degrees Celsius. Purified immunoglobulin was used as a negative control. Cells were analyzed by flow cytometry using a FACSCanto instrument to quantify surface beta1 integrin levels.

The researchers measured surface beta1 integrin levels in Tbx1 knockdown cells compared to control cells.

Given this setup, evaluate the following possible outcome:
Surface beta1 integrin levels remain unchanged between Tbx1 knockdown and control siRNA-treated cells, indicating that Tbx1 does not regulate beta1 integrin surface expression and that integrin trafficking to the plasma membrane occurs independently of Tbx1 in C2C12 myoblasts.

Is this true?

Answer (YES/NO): NO